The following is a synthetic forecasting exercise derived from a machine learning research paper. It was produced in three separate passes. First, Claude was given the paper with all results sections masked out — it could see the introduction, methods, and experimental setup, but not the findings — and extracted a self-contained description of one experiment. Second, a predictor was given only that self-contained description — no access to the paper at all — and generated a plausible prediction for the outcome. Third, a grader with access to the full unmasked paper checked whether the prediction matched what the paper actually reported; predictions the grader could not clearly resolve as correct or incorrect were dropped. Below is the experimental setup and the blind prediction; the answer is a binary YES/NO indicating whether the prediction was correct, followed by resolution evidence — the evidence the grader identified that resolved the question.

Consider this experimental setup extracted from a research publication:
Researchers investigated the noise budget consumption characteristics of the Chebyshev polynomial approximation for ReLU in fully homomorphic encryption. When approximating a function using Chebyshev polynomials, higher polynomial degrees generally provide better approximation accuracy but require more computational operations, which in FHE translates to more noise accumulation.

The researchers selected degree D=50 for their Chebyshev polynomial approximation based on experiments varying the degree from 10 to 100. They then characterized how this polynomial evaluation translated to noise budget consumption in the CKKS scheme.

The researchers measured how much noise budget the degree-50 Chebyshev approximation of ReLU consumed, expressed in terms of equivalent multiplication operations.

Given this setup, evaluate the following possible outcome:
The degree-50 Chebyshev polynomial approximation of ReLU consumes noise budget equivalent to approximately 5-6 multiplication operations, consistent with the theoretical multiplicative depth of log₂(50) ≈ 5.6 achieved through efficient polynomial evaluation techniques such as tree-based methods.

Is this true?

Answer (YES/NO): NO